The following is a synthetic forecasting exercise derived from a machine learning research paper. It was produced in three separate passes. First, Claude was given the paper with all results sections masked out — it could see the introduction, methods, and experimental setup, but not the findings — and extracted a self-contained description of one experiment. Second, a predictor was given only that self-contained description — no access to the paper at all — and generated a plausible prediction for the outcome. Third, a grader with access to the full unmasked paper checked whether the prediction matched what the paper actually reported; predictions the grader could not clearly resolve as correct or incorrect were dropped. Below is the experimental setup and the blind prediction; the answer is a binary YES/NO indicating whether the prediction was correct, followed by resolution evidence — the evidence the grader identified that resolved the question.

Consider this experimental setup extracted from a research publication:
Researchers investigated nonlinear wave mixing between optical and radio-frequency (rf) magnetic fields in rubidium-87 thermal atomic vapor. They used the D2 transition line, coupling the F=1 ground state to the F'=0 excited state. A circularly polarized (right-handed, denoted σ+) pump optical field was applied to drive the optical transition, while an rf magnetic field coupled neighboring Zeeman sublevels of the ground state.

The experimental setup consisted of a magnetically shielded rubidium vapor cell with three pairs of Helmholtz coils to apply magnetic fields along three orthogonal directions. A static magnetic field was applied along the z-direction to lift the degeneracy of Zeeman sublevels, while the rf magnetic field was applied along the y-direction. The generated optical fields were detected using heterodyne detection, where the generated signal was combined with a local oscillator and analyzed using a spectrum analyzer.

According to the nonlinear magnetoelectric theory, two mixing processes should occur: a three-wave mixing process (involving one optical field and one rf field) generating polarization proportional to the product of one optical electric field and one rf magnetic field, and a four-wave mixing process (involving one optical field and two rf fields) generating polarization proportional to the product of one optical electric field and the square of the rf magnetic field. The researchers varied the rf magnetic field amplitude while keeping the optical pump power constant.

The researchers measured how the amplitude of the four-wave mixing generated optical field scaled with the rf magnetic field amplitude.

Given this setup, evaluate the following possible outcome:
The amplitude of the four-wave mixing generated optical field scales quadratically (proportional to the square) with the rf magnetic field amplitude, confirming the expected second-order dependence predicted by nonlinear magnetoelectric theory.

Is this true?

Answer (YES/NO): YES